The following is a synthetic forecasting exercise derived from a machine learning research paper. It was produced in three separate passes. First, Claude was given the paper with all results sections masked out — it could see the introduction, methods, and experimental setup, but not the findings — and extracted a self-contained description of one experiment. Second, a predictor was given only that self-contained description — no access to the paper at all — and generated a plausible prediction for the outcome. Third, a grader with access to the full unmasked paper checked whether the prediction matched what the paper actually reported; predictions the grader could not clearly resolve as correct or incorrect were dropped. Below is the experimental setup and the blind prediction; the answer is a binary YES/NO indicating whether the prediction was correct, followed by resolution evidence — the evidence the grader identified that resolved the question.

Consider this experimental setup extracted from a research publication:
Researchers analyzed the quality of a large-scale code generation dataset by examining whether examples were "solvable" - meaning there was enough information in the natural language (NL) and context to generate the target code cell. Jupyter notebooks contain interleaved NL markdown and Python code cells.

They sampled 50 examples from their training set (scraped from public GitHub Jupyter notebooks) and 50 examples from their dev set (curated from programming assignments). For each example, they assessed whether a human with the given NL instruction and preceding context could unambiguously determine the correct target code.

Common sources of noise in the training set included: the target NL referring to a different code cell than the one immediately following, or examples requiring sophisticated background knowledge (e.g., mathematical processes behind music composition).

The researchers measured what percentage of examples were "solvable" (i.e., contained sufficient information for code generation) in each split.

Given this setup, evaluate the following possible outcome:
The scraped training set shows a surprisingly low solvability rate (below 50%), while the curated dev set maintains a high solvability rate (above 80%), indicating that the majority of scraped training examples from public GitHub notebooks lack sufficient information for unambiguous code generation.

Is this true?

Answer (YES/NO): NO